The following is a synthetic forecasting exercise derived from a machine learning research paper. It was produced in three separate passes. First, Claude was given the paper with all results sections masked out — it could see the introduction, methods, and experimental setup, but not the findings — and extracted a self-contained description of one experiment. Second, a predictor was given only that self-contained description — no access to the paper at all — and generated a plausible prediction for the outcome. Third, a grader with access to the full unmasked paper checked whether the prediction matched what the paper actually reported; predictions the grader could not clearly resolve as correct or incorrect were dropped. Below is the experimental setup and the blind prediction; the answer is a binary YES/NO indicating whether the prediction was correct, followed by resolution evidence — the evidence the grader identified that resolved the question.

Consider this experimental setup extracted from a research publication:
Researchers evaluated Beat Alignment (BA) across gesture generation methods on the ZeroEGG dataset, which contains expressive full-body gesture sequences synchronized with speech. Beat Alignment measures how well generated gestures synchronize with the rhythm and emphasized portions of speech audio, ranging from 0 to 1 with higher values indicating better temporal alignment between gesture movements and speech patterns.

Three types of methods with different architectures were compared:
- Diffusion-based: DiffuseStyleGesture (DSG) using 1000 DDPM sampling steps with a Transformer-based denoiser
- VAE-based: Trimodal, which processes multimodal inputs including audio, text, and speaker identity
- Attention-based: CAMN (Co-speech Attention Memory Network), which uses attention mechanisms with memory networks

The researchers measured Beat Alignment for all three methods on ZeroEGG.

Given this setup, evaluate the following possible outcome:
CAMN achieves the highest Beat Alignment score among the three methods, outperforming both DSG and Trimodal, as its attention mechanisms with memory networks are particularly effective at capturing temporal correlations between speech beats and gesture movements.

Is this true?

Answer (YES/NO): YES